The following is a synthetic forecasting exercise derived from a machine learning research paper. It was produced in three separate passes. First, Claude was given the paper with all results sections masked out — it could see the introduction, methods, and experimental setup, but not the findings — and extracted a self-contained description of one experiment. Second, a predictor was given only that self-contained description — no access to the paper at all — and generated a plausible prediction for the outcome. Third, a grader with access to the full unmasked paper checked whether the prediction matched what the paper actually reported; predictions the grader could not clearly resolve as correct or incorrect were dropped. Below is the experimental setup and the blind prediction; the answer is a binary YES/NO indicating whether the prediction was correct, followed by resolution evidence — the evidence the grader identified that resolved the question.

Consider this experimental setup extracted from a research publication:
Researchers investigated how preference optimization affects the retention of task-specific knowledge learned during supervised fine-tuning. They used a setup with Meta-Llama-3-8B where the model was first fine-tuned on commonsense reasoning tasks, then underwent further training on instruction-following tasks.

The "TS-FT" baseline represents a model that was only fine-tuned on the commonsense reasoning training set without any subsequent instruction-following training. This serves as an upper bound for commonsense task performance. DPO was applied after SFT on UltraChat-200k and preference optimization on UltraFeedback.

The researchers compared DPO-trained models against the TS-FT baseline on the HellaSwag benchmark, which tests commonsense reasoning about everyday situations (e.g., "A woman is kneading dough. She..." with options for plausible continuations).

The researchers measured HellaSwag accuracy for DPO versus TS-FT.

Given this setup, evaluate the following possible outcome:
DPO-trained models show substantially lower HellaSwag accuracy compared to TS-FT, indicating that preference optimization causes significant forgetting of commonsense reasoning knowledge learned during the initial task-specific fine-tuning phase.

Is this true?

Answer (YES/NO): NO